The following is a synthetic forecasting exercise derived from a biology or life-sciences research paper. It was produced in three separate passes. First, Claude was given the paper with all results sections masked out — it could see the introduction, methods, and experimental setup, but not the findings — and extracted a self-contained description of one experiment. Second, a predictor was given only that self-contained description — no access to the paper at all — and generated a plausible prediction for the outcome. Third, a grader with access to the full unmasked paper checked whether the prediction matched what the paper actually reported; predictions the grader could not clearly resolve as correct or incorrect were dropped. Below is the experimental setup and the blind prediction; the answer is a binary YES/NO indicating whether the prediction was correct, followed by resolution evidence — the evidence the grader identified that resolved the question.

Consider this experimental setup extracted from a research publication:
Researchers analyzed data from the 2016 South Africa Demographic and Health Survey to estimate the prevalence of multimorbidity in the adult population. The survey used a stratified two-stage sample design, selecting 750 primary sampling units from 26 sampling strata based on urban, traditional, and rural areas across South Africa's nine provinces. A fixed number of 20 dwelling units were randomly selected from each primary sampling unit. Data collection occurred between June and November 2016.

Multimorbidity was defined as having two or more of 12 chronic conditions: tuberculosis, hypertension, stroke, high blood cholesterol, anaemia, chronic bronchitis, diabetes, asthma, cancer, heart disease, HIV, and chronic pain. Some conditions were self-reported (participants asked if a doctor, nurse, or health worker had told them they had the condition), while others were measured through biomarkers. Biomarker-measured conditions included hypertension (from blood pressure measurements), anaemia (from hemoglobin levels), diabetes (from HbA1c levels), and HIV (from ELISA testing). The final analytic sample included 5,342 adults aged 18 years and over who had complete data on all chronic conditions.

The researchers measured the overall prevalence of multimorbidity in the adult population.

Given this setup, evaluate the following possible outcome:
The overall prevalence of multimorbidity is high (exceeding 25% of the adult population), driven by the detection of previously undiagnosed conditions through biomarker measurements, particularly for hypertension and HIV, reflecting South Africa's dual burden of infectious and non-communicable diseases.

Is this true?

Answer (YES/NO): YES